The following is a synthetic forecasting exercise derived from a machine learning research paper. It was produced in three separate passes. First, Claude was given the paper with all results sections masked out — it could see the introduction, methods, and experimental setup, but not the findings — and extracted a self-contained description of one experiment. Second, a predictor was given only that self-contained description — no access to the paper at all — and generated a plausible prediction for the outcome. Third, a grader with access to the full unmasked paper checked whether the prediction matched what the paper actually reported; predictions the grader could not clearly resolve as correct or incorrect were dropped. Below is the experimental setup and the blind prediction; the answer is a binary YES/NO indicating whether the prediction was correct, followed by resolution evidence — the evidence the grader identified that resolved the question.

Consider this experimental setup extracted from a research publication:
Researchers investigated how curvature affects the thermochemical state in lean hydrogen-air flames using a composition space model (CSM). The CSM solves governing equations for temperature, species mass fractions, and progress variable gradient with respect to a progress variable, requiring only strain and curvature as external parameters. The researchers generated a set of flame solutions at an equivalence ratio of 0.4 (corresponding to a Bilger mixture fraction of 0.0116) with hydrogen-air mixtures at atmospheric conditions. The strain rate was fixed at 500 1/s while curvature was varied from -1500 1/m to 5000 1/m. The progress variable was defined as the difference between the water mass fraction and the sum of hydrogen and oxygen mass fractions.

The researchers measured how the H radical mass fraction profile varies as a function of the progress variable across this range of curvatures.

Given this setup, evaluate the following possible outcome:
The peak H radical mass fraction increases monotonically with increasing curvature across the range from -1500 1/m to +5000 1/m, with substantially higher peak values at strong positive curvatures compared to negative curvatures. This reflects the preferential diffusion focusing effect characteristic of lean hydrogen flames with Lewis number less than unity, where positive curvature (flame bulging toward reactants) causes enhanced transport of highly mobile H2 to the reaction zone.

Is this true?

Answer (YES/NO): YES